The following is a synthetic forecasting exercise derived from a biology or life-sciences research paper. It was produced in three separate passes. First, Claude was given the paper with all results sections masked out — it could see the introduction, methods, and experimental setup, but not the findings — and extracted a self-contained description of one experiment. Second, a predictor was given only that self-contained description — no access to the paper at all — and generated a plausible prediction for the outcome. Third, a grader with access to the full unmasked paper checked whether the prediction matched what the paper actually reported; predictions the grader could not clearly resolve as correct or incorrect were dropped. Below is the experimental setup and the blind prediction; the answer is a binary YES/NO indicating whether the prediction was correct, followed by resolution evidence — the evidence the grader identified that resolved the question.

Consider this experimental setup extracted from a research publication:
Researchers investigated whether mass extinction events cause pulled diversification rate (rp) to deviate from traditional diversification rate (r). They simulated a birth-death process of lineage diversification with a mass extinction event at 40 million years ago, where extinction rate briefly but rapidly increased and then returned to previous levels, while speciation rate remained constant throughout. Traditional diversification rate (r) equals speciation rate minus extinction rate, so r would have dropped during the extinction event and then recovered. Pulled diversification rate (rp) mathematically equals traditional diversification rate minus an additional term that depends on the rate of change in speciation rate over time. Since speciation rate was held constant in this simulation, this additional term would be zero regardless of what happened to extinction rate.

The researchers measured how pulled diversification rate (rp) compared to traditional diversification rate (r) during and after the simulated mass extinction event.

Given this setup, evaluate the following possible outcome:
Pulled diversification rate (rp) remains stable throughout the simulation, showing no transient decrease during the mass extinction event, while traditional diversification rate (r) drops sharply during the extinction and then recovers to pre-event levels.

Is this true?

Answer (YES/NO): NO